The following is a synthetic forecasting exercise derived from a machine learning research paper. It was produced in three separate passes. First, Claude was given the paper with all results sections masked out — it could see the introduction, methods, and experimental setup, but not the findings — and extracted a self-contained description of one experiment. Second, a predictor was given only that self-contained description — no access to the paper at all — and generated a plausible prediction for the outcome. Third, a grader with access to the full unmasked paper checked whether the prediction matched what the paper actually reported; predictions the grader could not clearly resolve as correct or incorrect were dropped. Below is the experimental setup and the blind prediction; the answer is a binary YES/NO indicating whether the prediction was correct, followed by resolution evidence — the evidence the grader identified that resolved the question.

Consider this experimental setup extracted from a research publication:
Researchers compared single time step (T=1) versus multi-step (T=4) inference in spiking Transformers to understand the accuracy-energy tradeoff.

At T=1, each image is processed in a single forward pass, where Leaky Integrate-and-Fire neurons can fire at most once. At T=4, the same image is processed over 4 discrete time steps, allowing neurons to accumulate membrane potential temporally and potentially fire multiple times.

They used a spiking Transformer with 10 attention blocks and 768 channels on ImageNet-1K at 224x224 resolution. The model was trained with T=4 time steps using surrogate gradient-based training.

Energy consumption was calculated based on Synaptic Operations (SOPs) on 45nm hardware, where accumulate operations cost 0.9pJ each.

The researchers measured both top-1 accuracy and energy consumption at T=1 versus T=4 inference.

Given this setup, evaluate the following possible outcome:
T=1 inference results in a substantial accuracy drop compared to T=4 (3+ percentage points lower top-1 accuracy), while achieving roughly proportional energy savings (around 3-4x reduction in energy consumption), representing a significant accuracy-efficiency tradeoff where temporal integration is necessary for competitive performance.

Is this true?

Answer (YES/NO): YES